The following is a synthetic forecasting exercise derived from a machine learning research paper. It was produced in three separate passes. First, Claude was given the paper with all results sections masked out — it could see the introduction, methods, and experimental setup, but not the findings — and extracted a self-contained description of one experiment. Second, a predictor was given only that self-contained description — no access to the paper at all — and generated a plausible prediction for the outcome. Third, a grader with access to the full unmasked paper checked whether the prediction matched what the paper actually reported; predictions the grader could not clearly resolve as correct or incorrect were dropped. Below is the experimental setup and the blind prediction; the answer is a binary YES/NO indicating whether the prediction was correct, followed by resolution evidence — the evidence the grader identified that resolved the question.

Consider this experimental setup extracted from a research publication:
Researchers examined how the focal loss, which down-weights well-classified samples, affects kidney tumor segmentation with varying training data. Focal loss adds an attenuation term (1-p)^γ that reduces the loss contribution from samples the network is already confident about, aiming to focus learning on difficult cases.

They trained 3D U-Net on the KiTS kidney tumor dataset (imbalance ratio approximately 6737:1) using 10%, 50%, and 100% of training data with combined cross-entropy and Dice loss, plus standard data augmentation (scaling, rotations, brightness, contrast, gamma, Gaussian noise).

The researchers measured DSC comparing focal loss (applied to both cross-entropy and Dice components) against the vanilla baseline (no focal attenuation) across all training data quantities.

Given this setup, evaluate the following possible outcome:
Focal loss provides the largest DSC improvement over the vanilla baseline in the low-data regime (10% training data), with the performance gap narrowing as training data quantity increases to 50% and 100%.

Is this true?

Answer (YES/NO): NO